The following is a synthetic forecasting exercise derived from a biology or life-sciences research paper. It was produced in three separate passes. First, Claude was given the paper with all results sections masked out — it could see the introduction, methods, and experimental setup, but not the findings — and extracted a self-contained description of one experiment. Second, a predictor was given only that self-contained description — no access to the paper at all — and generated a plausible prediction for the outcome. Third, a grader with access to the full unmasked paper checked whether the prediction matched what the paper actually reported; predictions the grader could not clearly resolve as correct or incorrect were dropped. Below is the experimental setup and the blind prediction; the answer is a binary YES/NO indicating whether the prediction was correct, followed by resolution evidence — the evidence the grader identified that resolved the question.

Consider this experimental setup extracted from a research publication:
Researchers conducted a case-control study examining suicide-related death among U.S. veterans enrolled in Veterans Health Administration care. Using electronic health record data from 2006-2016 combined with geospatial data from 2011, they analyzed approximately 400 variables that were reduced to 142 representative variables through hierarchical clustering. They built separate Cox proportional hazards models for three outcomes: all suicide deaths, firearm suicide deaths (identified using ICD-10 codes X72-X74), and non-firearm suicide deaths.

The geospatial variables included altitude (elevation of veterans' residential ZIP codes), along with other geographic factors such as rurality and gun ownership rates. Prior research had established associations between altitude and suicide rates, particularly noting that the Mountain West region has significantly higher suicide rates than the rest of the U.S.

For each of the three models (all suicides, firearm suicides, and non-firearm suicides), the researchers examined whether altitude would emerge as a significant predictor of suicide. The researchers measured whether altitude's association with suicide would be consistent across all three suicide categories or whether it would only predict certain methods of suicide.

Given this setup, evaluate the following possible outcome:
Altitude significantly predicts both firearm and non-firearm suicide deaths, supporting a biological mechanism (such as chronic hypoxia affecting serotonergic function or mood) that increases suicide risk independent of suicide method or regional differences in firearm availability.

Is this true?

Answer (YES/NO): YES